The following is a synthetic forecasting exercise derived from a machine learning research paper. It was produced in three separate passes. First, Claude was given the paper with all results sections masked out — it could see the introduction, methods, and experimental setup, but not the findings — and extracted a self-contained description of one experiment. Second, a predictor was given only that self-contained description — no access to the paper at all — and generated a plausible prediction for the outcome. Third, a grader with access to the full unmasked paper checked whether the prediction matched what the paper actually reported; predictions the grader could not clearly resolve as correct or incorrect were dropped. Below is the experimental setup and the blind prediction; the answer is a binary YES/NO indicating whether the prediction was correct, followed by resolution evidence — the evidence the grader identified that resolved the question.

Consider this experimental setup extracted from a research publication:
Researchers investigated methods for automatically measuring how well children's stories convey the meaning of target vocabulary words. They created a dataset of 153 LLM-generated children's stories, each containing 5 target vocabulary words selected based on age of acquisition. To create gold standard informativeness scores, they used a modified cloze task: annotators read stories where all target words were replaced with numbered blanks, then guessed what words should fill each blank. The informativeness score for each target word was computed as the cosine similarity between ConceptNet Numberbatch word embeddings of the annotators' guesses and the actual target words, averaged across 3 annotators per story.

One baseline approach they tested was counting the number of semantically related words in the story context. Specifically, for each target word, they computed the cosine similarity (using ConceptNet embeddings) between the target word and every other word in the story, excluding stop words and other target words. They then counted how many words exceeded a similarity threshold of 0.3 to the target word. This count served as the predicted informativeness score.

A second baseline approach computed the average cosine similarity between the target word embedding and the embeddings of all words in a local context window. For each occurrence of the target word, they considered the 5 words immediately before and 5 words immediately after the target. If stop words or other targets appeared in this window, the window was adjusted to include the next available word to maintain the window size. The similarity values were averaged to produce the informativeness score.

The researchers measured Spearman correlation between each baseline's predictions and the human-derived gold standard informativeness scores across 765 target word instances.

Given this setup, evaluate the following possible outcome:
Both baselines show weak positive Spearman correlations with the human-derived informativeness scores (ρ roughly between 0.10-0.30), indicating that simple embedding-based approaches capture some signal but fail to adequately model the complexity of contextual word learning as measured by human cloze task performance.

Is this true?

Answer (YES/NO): NO